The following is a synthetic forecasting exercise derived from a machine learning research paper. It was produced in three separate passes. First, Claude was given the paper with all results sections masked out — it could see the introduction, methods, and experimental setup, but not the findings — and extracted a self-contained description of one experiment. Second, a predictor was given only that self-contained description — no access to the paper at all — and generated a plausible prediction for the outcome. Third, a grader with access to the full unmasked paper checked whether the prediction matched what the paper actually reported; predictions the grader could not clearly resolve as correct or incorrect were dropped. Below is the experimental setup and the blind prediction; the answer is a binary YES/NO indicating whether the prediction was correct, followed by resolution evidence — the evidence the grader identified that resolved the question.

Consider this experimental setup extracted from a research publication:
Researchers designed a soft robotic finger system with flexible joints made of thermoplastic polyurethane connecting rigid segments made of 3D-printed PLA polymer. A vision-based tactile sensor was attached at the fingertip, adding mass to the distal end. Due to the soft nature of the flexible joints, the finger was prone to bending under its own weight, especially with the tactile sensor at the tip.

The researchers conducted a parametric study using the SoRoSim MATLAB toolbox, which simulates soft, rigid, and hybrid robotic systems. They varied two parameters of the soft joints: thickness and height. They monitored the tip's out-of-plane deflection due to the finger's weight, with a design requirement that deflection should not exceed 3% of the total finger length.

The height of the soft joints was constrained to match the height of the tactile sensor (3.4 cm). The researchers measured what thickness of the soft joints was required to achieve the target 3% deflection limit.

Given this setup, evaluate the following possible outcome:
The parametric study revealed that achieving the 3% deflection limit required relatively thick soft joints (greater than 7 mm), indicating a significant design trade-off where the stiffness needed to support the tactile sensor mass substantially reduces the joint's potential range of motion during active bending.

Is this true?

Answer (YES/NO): NO